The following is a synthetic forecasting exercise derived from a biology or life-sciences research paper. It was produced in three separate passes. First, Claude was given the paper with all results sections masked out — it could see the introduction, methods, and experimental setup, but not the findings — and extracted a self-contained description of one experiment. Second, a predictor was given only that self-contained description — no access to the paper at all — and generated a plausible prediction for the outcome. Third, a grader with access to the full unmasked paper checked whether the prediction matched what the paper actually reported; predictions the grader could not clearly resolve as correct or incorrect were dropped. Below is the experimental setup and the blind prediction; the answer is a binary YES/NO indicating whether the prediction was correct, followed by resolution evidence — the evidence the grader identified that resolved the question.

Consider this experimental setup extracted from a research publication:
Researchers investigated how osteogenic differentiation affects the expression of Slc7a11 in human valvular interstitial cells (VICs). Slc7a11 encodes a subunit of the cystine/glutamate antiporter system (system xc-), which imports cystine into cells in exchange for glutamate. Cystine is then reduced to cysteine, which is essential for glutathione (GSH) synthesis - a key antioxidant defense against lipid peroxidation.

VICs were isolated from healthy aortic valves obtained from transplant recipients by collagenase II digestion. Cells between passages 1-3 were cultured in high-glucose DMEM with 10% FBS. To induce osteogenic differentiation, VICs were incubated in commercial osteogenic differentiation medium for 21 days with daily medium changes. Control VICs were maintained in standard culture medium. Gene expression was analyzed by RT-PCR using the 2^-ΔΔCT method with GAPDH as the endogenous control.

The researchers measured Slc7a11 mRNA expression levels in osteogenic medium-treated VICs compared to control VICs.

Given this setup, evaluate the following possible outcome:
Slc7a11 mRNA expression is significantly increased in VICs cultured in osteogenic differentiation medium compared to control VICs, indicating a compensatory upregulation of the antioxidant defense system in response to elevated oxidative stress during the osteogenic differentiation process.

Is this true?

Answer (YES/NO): NO